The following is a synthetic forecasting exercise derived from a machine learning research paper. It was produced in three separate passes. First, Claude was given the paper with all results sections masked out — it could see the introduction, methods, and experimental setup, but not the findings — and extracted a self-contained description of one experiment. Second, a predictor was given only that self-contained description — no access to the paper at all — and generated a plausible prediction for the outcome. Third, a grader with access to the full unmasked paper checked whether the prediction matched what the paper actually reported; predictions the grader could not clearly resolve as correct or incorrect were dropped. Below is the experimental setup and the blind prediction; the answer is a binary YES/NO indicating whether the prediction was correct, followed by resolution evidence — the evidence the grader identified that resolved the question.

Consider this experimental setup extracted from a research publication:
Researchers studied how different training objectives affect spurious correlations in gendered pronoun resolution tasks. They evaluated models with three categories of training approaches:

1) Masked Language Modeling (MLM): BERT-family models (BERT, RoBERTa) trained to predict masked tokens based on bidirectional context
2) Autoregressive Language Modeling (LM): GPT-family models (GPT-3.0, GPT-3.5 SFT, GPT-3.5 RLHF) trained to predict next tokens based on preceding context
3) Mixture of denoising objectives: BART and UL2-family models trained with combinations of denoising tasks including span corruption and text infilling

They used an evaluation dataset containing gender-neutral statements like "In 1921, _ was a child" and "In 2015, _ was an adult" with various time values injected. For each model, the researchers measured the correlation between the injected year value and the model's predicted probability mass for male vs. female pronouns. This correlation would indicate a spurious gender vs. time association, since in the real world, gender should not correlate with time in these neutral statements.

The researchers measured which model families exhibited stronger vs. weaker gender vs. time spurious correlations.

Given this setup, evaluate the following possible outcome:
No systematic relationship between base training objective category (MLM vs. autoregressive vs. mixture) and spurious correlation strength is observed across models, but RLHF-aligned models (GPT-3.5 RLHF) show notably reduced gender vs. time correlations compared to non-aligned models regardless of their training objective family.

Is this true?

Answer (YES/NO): NO